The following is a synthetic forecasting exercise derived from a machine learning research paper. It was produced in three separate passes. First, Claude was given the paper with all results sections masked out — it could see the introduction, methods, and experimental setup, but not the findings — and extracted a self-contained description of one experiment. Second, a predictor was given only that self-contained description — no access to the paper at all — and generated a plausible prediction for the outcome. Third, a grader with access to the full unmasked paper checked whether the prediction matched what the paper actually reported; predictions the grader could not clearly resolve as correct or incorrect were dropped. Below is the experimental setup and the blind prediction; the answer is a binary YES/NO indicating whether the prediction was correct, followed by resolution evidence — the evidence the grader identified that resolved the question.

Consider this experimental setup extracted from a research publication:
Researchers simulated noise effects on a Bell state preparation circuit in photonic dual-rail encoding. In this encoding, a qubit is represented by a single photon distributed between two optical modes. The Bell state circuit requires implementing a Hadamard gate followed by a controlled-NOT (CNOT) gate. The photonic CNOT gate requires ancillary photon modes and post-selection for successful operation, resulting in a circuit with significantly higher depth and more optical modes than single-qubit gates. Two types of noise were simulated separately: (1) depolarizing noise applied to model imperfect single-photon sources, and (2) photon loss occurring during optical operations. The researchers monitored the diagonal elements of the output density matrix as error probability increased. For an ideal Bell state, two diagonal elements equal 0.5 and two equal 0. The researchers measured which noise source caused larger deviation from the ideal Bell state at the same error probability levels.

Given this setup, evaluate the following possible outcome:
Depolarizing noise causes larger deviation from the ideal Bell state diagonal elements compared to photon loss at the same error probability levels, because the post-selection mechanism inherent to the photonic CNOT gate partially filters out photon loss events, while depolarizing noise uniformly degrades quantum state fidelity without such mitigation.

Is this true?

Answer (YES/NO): NO